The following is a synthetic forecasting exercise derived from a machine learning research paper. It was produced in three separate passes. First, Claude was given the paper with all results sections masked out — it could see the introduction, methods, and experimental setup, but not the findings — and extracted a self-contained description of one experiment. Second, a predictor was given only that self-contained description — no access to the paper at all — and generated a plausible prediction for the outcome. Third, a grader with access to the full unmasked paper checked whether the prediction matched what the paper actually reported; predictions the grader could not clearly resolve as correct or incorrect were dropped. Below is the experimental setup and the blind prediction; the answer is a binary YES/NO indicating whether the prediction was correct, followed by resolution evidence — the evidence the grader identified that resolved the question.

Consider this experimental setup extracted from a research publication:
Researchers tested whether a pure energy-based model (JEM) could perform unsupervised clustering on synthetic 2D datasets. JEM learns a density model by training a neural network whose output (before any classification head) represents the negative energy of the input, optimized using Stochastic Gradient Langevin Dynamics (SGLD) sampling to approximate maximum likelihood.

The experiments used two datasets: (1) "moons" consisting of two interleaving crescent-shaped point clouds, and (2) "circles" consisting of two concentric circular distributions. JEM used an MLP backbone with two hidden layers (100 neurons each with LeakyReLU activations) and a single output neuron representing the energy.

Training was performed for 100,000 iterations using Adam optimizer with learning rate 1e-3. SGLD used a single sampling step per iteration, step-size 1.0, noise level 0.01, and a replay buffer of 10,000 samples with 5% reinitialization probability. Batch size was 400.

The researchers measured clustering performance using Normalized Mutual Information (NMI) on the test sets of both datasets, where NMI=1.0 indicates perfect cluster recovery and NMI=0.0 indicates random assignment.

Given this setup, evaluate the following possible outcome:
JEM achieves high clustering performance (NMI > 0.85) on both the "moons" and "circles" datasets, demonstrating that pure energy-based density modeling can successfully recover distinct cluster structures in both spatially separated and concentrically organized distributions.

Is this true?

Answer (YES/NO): NO